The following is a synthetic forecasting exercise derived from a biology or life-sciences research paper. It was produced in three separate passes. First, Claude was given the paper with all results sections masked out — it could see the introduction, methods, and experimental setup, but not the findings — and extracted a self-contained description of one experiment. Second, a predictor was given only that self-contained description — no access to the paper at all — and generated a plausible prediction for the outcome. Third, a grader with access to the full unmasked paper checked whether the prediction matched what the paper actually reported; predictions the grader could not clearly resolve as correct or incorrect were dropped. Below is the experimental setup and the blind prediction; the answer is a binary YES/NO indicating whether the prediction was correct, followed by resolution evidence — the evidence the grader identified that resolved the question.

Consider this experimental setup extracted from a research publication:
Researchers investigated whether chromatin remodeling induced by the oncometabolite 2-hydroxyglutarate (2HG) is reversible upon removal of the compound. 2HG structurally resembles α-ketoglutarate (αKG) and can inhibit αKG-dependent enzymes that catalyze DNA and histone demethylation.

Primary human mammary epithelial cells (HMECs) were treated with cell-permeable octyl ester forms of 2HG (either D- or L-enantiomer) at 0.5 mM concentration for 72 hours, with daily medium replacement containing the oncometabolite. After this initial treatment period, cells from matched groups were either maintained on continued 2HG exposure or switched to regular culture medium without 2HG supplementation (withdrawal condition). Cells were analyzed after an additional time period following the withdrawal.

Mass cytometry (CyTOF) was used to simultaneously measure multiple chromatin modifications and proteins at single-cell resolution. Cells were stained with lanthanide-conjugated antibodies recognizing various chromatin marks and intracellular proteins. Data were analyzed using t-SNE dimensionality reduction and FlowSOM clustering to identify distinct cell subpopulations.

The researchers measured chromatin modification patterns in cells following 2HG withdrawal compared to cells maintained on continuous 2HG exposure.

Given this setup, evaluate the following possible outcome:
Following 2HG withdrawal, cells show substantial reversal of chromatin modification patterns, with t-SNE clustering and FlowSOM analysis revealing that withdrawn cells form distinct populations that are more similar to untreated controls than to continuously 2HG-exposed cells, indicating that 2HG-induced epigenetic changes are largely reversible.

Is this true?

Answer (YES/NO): YES